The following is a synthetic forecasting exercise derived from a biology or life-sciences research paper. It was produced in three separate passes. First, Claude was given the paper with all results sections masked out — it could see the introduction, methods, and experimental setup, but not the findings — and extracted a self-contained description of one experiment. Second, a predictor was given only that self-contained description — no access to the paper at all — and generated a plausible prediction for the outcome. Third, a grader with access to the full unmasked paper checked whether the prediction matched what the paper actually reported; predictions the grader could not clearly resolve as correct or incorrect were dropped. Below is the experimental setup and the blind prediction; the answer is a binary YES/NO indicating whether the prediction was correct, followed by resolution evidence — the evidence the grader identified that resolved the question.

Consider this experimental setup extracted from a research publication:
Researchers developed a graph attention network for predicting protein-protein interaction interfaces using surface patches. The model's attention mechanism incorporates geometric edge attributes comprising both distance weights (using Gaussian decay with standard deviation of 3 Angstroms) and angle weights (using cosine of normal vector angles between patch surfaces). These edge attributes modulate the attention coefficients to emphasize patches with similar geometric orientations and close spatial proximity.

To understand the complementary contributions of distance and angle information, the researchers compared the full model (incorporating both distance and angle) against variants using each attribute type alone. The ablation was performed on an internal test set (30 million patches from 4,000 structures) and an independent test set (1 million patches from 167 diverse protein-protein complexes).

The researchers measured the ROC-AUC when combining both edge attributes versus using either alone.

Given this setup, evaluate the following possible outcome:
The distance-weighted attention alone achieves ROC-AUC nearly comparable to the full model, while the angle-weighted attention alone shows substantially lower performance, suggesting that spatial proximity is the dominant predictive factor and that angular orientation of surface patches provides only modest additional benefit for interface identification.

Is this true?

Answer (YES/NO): NO